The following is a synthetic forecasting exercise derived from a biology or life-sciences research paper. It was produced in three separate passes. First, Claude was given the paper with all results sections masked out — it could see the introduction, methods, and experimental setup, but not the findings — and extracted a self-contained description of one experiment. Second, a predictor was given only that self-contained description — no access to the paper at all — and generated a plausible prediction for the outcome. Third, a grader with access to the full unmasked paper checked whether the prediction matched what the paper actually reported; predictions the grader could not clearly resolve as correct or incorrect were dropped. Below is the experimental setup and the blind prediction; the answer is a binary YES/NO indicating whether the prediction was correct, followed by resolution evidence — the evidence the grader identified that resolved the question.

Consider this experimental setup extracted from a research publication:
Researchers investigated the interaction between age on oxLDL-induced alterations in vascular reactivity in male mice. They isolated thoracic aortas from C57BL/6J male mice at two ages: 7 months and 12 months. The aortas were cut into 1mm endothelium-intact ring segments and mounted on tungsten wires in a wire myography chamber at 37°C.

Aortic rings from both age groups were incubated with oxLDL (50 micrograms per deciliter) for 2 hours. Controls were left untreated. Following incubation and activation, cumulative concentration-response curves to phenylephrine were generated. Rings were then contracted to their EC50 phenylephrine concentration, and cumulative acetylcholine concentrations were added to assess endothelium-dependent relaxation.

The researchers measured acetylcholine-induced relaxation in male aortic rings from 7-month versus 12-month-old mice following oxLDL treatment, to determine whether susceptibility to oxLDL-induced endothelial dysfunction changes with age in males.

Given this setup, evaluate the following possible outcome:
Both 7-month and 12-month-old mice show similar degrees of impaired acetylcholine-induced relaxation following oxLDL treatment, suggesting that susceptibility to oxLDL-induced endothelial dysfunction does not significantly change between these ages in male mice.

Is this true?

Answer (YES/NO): NO